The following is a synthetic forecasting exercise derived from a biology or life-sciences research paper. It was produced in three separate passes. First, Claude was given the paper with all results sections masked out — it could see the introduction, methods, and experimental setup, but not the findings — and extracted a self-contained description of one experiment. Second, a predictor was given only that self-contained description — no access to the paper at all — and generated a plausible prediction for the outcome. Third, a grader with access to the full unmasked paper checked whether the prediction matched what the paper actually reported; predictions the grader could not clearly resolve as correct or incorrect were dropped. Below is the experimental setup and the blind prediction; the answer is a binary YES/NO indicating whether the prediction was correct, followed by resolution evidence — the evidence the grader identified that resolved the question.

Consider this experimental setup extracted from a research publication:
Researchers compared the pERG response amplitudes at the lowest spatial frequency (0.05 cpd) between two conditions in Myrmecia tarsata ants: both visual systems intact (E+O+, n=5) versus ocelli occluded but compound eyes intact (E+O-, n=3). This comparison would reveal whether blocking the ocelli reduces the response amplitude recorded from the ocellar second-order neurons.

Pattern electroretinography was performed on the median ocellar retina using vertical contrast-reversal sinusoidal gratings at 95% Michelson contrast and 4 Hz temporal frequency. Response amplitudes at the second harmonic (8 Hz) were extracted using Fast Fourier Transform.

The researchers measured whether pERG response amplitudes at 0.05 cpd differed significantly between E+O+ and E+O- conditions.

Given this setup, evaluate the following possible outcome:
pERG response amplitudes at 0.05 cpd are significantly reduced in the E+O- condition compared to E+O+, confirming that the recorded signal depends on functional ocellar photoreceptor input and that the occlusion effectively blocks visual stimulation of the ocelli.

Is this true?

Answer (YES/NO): NO